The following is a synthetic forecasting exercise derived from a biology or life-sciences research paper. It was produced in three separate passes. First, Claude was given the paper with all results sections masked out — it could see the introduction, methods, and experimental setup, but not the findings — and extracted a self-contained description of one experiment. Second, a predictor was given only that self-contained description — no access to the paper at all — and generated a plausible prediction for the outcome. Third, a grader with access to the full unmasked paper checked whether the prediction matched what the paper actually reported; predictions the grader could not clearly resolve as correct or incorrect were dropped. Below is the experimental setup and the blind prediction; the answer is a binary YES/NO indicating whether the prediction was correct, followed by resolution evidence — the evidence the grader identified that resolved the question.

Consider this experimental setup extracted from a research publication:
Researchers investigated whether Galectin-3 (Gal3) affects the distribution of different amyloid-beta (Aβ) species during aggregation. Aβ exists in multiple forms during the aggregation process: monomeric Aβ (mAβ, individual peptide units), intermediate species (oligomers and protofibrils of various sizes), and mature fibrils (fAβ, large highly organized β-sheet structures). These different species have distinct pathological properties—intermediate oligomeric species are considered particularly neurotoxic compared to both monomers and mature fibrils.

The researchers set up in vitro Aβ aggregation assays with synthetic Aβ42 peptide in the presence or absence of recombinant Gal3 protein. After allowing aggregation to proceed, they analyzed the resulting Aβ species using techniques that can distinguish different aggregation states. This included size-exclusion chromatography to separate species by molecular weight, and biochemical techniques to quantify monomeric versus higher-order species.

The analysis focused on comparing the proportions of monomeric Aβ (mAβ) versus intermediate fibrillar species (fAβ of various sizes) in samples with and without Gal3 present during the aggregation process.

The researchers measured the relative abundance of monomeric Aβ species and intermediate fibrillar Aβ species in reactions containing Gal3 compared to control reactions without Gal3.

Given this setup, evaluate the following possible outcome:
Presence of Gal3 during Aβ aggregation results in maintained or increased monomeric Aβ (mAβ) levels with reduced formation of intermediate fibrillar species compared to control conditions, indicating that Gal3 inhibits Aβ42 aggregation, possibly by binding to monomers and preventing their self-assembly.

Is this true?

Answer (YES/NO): NO